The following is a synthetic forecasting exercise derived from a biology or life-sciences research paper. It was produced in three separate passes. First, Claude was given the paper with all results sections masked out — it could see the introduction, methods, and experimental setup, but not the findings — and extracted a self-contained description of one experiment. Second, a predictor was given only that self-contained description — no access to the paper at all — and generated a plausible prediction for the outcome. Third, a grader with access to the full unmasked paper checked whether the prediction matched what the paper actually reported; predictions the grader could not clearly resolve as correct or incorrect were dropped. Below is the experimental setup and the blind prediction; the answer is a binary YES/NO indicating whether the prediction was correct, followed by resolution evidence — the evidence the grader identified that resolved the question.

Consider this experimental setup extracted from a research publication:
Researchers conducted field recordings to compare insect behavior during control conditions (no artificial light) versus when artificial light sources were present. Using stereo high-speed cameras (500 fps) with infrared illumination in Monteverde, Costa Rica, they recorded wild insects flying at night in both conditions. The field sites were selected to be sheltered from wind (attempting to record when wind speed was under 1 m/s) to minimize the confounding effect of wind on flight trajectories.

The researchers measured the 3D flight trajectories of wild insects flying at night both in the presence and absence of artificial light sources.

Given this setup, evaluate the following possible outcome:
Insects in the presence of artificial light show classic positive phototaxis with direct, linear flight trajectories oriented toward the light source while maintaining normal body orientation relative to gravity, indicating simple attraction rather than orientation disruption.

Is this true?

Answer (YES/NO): NO